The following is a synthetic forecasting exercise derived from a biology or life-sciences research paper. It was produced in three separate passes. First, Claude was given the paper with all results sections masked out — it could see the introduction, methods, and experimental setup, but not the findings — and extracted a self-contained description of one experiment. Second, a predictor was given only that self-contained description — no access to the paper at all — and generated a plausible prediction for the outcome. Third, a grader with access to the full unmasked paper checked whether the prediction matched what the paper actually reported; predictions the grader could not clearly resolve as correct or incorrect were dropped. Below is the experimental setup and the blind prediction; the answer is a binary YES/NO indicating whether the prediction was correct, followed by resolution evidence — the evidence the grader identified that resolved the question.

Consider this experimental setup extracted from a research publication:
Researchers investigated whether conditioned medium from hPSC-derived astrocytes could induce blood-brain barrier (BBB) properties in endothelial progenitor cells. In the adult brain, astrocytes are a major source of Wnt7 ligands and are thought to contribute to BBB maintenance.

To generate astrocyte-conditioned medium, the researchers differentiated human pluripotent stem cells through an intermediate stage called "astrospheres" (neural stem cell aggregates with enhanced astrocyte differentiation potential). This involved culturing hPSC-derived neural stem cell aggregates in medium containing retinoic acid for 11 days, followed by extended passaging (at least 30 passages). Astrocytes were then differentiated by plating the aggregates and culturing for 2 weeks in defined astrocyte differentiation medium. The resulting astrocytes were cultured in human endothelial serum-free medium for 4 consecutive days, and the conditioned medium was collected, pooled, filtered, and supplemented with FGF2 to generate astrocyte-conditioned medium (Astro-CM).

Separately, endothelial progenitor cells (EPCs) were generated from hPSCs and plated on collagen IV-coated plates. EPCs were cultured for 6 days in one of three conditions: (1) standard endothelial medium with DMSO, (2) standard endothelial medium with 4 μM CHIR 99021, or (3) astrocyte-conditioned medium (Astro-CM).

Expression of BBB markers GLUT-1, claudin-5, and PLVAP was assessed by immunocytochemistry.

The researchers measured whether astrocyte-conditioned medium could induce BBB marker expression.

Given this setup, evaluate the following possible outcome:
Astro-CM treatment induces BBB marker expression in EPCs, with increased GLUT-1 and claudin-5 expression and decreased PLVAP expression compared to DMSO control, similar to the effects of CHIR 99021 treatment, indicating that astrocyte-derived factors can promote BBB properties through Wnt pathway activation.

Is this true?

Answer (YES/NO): NO